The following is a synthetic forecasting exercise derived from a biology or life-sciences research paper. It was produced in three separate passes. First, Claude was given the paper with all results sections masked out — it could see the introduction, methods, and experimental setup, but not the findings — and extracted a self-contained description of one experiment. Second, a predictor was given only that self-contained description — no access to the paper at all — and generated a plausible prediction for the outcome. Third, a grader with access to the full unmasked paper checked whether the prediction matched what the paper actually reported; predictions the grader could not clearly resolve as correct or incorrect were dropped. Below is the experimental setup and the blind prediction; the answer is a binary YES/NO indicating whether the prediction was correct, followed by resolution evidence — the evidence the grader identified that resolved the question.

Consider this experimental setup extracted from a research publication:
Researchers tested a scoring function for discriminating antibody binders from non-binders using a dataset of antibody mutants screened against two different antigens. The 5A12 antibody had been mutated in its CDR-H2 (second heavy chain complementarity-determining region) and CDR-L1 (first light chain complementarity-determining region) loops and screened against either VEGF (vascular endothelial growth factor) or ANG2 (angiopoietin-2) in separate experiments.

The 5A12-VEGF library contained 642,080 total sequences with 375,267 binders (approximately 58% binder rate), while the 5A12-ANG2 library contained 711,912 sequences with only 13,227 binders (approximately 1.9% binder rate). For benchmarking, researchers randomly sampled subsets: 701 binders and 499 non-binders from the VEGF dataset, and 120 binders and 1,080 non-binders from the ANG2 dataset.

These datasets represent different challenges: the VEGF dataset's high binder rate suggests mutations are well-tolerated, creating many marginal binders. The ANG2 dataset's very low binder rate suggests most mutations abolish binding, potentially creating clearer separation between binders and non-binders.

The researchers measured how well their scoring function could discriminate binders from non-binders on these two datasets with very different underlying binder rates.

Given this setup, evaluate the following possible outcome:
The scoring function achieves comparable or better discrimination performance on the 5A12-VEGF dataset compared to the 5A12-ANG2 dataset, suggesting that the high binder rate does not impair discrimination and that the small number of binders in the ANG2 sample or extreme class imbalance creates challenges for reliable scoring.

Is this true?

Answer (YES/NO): YES